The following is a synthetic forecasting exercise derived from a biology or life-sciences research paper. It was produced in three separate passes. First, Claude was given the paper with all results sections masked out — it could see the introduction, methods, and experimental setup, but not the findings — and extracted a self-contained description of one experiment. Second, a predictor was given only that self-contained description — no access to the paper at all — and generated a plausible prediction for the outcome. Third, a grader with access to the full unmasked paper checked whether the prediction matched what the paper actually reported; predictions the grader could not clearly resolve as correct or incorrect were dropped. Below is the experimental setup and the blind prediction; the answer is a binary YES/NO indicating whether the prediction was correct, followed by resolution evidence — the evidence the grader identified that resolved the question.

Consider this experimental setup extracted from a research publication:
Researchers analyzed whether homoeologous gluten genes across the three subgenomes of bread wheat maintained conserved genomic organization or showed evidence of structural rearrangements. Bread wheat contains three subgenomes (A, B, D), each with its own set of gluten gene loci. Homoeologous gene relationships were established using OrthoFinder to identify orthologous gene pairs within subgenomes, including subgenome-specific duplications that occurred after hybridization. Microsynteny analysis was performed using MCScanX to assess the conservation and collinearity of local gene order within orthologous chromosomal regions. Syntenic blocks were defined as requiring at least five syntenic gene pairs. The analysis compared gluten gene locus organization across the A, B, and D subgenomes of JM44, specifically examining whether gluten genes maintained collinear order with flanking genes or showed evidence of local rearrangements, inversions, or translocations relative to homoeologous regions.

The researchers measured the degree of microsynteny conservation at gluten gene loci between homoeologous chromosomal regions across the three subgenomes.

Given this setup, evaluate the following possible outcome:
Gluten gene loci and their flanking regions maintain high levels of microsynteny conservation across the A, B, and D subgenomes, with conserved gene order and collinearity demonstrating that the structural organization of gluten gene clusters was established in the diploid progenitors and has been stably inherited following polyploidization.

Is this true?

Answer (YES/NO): NO